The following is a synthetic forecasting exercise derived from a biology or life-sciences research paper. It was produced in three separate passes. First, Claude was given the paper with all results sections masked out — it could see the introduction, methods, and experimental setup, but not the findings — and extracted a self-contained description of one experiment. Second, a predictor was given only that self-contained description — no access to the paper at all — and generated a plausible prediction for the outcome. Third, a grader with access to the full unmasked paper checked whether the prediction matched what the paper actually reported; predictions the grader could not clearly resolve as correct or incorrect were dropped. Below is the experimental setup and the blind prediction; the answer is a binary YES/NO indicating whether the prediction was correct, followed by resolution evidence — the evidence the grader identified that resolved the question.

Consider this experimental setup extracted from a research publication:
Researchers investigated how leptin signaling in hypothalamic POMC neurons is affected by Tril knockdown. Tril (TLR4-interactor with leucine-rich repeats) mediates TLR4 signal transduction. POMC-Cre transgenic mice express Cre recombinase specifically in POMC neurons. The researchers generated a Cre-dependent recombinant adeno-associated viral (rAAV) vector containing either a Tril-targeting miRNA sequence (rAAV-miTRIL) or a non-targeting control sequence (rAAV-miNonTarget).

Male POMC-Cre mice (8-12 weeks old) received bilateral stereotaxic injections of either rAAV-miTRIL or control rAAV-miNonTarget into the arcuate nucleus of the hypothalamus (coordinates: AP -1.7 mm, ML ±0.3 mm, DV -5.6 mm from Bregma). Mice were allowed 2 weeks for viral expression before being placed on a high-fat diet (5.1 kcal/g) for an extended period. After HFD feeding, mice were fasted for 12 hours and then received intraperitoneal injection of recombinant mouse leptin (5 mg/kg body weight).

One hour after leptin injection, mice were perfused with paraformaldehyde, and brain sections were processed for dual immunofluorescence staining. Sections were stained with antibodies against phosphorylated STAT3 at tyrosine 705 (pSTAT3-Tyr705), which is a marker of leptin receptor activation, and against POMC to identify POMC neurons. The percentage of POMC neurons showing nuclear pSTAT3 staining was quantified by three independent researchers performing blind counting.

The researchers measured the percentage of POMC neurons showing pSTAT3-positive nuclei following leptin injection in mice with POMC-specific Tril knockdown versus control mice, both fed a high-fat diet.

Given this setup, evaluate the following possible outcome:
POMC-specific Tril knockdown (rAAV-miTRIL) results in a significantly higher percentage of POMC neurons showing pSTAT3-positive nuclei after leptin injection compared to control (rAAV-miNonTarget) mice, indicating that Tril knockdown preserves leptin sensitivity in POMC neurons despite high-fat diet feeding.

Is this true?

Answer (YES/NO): YES